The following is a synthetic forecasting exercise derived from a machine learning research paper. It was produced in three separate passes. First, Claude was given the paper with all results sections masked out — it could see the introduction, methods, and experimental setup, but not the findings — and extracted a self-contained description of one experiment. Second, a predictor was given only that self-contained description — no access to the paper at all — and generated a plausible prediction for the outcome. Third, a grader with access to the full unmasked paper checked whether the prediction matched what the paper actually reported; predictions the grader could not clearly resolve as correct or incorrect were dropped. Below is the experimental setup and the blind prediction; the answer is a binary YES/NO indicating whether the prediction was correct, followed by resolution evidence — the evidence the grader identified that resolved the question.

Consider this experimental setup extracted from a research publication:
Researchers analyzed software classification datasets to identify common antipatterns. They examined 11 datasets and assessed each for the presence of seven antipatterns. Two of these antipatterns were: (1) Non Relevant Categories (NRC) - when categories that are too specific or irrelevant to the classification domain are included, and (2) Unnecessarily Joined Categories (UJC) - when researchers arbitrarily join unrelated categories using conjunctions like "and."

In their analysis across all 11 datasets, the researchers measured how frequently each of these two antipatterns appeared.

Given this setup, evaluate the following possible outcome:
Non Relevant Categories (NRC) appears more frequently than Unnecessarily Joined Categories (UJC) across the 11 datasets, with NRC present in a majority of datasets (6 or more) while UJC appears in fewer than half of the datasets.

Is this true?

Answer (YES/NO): NO